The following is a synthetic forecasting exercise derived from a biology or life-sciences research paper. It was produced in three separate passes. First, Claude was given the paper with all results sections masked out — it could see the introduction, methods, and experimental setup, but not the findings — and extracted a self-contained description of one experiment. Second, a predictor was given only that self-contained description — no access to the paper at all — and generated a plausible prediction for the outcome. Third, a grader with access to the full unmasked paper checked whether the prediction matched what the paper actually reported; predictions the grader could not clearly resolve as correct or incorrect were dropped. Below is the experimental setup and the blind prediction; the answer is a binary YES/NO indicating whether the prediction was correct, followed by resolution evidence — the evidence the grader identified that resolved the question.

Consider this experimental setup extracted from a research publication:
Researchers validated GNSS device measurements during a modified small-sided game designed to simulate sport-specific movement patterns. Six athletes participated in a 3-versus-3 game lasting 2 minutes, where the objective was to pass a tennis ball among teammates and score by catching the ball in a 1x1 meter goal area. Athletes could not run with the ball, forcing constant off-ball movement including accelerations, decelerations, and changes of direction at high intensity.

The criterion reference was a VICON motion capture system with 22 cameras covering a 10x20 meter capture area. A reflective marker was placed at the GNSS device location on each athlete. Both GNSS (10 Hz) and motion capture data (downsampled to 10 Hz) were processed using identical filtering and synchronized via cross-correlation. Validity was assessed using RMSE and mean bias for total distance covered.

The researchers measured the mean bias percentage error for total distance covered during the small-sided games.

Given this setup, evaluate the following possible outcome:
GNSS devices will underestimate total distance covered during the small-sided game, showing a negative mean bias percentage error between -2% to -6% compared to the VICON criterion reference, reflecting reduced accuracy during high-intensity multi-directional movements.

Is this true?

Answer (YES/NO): NO